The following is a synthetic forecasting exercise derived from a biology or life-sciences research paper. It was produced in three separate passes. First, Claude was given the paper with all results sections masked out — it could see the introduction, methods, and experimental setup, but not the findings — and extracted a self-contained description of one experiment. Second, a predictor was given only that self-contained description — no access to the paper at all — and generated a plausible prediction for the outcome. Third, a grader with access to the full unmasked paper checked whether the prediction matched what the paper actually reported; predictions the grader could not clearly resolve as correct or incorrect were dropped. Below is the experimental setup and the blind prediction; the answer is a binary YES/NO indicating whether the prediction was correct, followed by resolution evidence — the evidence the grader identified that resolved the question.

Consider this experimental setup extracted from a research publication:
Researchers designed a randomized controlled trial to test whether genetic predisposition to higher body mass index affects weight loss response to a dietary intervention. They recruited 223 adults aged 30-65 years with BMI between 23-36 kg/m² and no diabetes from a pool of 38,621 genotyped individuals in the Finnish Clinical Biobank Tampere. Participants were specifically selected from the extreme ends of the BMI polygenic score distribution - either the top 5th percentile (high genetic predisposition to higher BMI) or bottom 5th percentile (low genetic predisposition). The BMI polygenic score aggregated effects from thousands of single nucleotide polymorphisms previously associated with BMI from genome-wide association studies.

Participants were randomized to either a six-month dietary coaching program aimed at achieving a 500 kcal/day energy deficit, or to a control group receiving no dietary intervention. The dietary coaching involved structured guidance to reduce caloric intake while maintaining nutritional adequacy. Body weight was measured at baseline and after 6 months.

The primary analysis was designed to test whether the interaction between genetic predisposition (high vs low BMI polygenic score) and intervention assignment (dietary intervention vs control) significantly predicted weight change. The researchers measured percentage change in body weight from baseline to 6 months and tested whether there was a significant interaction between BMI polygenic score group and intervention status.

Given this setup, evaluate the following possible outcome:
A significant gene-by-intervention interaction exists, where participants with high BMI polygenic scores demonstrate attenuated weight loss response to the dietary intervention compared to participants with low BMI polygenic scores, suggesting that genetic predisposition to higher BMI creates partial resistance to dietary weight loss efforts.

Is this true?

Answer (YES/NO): NO